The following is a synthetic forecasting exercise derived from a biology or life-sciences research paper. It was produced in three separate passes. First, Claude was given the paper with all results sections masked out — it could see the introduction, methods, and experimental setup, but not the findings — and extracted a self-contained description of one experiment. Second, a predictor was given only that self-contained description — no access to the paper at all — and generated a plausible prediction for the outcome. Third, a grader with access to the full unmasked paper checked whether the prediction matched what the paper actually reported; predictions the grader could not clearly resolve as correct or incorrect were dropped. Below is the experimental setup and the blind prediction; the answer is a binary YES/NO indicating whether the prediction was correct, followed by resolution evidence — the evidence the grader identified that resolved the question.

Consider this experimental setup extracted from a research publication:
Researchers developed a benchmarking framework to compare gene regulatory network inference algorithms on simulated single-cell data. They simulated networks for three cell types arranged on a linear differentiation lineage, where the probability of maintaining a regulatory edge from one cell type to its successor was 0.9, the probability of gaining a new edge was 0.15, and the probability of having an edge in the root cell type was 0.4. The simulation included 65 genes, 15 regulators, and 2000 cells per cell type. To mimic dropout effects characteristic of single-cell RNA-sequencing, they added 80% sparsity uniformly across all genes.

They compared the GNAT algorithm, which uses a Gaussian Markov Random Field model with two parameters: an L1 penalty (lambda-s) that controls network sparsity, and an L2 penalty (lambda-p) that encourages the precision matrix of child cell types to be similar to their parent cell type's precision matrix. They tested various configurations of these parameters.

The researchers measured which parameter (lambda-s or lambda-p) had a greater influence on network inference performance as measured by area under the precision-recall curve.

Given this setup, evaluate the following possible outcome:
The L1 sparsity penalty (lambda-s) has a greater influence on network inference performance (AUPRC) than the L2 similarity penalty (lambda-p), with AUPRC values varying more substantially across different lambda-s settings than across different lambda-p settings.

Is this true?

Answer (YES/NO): YES